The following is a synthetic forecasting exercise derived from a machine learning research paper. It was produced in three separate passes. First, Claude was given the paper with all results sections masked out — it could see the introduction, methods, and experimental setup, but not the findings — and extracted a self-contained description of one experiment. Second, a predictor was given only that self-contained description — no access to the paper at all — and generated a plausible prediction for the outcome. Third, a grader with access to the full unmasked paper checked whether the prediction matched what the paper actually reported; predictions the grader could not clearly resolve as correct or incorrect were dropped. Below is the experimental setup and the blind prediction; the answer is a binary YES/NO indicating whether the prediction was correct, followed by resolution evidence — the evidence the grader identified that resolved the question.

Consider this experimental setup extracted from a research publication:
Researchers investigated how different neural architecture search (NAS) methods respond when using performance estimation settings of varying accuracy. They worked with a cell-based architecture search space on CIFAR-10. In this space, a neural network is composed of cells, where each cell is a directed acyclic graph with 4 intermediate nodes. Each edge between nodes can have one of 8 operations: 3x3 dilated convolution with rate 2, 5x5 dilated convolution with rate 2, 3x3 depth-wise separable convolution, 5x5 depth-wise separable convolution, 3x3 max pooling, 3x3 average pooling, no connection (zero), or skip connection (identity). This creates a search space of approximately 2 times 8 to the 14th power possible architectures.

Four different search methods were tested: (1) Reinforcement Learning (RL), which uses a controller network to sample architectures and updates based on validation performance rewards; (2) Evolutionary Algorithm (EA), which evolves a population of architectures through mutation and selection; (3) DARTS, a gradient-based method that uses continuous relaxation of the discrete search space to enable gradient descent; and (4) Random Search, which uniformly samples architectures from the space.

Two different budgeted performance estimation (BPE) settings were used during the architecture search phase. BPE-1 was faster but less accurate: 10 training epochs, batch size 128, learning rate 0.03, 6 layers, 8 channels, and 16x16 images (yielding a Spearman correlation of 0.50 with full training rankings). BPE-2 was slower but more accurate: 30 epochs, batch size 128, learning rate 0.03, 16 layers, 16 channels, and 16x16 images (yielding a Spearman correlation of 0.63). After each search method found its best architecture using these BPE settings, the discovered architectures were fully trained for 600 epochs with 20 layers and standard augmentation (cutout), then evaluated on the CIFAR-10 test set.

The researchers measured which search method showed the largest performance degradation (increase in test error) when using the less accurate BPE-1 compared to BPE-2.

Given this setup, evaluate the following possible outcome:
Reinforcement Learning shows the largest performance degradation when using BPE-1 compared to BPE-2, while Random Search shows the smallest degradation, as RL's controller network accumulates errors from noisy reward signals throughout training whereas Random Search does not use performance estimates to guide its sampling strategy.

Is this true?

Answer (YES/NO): NO